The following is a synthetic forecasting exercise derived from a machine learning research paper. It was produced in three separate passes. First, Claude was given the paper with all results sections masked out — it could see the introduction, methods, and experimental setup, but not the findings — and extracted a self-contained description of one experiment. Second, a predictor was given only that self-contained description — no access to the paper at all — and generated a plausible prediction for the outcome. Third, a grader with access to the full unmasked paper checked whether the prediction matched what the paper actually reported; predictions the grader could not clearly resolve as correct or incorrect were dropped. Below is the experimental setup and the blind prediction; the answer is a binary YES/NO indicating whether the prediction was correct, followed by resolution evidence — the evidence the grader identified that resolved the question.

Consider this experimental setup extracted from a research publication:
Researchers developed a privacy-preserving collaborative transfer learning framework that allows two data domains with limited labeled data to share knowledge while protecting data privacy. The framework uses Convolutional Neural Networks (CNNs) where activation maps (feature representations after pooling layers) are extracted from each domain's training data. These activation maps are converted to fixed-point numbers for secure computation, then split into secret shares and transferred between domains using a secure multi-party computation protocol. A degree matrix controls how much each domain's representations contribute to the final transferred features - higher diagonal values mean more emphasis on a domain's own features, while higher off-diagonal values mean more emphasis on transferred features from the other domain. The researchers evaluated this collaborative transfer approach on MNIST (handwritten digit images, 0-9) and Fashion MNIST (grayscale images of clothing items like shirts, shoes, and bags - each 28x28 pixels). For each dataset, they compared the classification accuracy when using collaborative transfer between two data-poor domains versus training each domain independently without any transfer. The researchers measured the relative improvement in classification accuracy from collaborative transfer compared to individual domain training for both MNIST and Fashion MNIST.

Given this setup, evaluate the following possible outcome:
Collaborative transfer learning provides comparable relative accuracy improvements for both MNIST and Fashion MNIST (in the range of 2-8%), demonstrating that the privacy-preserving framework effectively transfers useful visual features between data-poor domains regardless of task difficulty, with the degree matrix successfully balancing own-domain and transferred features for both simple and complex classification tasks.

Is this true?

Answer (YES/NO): NO